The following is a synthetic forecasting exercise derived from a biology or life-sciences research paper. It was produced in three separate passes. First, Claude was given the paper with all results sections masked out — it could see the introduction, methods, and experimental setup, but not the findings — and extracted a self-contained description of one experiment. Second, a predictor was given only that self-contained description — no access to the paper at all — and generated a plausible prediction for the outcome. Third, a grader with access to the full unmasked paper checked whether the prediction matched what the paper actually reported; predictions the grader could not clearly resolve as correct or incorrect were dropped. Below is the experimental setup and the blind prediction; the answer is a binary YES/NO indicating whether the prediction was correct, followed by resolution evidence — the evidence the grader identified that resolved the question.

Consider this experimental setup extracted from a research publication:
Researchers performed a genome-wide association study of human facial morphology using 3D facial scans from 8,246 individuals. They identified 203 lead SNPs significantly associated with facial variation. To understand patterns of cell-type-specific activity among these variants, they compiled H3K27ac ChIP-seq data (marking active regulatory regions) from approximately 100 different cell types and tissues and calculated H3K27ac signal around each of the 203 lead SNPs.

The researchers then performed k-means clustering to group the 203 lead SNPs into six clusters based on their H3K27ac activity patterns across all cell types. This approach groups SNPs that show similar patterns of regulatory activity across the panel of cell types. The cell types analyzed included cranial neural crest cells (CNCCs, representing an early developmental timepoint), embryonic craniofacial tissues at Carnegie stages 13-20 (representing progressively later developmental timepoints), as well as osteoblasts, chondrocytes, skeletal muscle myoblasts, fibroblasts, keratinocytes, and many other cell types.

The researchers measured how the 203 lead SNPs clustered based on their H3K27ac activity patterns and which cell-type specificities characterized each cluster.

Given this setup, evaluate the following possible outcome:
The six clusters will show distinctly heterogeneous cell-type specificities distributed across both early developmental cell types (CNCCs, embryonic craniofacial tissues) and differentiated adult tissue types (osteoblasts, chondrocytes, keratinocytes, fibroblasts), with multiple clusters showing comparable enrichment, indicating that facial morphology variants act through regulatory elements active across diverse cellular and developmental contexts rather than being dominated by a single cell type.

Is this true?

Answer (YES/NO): NO